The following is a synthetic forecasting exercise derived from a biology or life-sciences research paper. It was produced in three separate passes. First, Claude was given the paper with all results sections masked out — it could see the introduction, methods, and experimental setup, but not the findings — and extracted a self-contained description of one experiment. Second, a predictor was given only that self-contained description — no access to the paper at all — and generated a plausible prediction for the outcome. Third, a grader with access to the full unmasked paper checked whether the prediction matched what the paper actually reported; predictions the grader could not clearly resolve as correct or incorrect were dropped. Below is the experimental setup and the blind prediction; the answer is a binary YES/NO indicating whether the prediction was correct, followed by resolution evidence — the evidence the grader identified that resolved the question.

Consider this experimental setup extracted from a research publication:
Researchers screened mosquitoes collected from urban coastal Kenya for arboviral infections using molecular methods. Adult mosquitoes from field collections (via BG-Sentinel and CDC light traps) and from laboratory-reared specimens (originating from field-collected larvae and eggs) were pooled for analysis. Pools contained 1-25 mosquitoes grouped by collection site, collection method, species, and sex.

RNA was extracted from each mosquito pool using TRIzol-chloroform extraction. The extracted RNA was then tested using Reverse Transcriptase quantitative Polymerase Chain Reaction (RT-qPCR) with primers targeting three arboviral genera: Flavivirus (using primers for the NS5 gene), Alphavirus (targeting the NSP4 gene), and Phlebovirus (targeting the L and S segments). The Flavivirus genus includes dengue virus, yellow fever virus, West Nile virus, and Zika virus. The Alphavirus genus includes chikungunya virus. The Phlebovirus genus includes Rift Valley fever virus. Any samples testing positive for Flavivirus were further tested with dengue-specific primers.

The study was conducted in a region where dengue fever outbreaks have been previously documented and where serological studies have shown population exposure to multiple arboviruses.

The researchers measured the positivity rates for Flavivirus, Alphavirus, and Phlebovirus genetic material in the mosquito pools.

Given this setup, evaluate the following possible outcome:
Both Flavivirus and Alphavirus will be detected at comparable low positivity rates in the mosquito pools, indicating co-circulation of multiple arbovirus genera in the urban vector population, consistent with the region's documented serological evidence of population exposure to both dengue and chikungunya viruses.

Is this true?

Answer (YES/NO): NO